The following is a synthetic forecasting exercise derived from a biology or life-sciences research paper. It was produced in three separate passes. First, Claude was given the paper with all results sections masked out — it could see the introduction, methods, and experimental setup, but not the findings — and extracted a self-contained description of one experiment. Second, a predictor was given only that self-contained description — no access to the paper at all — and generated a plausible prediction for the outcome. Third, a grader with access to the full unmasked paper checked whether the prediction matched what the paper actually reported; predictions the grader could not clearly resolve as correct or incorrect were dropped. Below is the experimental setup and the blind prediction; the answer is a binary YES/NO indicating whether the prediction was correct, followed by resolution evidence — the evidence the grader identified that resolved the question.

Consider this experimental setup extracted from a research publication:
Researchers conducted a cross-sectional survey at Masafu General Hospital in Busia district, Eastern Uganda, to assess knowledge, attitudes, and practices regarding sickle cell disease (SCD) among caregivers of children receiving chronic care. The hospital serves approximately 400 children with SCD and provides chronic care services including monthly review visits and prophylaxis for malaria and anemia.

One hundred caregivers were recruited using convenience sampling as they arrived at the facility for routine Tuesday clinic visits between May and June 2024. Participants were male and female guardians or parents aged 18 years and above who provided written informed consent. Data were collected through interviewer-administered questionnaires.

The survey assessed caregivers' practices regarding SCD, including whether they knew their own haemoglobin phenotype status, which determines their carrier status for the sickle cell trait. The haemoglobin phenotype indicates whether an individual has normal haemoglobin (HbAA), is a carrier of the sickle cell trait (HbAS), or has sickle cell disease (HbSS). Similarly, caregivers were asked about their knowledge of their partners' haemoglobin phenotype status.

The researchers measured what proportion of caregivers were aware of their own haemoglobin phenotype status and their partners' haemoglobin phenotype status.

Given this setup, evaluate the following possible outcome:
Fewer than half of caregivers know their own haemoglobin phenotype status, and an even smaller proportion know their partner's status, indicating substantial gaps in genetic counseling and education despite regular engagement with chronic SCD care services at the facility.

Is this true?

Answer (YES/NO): YES